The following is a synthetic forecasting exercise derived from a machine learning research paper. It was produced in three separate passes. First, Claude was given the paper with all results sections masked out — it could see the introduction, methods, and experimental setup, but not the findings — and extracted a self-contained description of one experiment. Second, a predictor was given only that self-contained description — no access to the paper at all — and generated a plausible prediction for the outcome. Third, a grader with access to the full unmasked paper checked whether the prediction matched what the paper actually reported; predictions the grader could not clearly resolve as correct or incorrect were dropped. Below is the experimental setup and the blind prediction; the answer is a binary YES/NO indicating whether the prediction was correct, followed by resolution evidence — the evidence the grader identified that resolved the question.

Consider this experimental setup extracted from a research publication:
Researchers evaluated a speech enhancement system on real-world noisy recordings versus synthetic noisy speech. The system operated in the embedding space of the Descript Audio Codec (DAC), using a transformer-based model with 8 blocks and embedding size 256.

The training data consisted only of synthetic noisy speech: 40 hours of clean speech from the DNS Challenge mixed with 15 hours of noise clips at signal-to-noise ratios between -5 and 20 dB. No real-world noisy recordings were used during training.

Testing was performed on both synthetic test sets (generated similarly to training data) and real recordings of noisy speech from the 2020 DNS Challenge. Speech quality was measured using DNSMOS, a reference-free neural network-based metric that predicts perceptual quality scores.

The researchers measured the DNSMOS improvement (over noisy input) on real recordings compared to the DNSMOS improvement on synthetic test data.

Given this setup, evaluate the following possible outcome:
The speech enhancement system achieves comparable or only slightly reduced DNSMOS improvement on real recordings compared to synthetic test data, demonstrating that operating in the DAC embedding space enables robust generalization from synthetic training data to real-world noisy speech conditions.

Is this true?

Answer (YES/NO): YES